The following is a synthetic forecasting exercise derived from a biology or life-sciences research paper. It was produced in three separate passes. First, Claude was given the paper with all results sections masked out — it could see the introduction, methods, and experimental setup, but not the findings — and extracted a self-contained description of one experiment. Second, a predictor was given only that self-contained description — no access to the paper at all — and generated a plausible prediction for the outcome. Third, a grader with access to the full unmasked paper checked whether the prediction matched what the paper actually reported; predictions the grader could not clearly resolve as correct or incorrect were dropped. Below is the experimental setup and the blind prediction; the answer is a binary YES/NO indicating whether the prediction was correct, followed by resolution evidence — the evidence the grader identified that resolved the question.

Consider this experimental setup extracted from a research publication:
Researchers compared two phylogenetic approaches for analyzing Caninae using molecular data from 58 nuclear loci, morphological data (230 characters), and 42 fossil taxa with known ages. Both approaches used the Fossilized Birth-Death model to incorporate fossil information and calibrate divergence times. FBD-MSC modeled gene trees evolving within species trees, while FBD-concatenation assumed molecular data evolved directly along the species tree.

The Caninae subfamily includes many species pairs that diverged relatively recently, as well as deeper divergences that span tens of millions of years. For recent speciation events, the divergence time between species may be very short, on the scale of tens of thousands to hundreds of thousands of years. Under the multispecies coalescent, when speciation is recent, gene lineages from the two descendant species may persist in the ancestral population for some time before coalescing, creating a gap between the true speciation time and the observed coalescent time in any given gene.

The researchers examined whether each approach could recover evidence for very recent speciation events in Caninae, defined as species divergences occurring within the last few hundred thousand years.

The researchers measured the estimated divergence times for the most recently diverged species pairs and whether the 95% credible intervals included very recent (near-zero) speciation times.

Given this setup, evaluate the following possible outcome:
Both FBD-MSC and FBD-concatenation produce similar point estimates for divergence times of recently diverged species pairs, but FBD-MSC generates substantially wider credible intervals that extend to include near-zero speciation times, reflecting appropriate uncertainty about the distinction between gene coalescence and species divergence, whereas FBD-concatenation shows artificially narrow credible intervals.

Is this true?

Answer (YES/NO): NO